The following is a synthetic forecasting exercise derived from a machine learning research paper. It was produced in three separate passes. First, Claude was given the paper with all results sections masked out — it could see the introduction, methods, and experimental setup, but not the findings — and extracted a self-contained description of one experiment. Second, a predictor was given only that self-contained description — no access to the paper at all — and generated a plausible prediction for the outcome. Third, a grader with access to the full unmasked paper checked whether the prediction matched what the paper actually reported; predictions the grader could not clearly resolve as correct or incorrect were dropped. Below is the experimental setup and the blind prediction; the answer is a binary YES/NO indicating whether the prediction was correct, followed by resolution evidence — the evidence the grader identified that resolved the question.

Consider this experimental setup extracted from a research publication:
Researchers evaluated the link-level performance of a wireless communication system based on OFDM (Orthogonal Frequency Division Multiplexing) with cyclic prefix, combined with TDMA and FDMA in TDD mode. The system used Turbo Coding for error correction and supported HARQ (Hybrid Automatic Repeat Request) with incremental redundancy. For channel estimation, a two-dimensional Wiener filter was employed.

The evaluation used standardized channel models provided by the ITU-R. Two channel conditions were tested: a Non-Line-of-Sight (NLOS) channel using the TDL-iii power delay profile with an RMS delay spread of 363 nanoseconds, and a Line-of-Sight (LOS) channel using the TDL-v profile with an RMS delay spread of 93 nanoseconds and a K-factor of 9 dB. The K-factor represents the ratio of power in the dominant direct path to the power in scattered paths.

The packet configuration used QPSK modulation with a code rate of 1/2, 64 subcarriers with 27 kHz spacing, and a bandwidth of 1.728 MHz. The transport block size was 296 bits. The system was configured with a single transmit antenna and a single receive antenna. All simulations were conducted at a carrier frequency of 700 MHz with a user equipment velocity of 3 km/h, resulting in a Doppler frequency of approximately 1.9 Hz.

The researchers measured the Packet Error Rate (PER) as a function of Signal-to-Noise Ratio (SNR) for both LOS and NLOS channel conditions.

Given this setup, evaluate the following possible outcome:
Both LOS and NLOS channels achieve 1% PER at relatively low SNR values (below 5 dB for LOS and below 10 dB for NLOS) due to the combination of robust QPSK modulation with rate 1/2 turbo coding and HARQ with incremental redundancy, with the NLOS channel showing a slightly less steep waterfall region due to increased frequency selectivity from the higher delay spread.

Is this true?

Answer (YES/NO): NO